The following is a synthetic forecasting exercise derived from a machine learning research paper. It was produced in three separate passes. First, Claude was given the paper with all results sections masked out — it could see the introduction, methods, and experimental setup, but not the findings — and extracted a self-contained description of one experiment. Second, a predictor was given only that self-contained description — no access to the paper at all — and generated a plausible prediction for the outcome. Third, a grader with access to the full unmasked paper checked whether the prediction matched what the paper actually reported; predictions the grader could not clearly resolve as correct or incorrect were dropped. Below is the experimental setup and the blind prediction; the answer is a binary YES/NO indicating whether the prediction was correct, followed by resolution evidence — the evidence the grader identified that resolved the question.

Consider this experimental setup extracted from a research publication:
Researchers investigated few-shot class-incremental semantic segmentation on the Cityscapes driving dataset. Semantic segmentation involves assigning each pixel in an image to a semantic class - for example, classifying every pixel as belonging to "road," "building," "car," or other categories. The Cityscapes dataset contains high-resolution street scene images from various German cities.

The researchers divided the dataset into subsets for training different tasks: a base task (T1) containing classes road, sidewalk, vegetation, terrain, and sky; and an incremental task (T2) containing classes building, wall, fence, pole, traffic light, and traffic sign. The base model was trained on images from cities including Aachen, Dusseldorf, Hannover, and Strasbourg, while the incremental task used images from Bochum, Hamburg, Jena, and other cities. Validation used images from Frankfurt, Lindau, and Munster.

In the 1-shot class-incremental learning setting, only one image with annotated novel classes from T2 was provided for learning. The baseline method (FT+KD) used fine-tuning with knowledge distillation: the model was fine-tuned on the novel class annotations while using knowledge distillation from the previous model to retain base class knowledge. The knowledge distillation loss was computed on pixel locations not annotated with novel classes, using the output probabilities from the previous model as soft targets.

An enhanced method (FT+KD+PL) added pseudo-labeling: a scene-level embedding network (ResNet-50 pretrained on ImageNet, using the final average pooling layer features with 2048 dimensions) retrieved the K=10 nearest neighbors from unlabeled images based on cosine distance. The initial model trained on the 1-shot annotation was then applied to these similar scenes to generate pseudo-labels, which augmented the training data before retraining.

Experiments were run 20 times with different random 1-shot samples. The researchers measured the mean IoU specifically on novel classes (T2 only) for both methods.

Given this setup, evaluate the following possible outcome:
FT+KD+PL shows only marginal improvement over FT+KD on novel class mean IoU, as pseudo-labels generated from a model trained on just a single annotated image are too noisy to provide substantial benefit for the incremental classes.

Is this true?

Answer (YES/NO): NO